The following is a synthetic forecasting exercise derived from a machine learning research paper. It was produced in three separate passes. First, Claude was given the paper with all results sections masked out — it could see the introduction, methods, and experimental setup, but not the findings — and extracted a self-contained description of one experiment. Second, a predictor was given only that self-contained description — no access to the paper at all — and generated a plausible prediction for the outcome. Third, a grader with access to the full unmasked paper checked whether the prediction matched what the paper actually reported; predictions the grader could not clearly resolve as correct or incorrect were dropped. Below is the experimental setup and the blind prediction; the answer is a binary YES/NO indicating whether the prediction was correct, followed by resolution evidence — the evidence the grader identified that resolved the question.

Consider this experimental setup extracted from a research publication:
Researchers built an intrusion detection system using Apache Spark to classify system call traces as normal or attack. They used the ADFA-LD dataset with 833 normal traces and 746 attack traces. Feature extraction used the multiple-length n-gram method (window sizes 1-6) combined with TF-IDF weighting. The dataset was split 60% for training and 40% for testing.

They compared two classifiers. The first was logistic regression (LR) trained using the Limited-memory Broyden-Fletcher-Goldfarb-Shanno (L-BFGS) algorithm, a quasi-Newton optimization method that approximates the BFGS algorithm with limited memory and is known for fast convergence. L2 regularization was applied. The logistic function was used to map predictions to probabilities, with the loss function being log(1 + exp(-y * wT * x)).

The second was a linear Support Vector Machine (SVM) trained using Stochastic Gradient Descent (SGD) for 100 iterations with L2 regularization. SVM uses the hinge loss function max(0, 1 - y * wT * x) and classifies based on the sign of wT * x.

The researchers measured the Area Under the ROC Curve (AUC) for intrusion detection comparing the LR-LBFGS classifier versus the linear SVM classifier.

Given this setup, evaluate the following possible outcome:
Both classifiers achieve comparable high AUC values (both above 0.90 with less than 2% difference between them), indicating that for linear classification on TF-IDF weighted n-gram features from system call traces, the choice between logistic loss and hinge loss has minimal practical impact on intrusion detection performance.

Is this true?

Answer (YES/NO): NO